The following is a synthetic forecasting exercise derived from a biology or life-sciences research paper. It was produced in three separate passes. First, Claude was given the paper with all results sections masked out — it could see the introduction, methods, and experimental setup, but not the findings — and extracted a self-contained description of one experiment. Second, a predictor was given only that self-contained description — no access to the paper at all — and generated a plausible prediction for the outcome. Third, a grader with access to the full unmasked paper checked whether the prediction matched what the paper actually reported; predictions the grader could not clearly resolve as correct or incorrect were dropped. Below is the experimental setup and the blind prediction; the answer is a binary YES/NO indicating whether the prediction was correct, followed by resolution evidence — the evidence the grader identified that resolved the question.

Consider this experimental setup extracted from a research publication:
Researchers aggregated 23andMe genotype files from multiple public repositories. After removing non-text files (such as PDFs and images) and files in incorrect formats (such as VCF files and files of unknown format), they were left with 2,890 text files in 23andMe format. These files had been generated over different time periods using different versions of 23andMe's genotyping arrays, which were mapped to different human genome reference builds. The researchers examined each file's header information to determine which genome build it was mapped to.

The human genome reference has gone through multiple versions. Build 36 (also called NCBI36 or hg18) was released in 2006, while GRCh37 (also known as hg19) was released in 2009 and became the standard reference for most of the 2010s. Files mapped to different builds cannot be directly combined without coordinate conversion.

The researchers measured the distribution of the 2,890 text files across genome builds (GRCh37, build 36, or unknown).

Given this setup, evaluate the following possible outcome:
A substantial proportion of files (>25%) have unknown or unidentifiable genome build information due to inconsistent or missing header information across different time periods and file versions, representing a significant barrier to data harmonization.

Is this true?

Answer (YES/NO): NO